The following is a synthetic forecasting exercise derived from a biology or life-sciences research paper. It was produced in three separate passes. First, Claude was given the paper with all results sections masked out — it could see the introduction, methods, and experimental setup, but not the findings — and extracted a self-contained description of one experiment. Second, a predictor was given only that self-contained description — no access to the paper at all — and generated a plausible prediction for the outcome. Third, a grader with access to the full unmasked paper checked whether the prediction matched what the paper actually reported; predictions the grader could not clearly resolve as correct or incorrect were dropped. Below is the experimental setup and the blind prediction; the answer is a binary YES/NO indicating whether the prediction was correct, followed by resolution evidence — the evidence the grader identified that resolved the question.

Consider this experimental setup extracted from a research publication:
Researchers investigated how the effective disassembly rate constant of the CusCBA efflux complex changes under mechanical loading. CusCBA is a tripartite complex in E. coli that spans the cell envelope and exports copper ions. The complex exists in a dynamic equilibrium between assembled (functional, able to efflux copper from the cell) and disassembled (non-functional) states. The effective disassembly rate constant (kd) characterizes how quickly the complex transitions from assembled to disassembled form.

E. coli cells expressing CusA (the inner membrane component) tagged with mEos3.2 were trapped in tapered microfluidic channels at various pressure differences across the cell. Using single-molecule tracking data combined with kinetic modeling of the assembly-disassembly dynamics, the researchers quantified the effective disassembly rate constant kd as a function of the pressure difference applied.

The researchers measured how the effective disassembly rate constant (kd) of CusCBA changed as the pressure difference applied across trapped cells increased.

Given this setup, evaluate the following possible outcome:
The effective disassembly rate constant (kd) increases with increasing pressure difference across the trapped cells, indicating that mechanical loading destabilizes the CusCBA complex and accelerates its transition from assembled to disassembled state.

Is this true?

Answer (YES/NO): YES